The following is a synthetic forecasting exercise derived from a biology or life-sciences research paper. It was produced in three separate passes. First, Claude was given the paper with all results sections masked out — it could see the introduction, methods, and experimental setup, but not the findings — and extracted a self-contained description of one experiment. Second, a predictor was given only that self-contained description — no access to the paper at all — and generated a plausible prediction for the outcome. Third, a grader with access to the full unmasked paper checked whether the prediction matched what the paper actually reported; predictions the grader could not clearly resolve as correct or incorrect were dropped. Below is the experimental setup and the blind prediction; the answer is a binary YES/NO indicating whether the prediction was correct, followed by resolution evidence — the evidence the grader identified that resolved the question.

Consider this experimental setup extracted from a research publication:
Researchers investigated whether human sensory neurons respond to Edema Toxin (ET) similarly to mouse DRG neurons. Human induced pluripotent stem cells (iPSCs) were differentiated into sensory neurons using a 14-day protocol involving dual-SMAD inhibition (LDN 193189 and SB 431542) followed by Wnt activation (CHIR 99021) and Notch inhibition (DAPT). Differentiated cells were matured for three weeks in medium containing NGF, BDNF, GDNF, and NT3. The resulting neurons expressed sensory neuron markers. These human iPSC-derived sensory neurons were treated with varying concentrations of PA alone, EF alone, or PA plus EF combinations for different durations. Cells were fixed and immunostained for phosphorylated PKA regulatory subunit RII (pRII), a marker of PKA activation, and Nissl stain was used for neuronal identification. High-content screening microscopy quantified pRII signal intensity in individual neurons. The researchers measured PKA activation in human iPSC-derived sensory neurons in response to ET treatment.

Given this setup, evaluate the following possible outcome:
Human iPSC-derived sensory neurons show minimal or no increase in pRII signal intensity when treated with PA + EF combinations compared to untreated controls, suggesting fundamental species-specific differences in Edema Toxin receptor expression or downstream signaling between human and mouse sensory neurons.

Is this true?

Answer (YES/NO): NO